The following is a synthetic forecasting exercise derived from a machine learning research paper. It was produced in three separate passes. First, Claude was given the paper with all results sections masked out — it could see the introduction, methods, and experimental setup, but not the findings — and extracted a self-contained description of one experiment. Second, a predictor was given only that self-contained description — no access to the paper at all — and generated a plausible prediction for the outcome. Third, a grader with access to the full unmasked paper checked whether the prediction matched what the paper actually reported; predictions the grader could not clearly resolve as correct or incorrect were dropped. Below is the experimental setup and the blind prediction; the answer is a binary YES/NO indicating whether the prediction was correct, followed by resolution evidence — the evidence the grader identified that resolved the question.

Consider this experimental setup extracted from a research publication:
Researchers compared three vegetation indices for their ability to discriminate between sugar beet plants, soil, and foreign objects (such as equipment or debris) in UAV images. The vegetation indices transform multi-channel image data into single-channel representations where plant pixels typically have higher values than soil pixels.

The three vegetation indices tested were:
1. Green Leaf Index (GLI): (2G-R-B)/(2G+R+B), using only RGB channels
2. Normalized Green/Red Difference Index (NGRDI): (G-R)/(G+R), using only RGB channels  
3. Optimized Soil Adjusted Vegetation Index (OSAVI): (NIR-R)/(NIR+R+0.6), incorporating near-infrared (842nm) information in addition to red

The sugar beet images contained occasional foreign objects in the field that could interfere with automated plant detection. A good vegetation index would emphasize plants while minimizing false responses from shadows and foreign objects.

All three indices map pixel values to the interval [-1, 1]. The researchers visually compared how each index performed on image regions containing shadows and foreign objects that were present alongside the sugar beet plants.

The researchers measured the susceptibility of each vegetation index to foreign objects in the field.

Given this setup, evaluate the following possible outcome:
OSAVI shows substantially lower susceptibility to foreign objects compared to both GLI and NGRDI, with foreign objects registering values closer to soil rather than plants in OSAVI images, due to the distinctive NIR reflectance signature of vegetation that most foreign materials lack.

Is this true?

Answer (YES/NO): NO